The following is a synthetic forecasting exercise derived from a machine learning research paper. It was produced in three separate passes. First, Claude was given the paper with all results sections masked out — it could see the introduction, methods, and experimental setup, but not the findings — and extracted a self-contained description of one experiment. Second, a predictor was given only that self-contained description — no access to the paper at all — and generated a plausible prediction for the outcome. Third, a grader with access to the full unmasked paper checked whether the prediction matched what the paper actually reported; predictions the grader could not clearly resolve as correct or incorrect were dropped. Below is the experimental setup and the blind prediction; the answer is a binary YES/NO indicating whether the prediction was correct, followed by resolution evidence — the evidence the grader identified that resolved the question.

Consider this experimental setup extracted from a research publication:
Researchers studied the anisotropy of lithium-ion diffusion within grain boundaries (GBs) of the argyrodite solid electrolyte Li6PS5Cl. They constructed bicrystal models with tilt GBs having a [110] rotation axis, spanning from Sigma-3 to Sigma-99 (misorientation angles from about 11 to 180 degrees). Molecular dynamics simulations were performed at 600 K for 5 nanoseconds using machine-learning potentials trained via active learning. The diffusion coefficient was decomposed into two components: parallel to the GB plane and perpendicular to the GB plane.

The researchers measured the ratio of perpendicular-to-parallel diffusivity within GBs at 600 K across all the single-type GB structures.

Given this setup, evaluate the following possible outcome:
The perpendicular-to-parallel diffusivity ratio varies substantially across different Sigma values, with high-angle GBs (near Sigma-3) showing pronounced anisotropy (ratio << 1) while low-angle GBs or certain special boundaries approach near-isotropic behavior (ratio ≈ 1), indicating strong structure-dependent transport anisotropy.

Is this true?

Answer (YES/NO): NO